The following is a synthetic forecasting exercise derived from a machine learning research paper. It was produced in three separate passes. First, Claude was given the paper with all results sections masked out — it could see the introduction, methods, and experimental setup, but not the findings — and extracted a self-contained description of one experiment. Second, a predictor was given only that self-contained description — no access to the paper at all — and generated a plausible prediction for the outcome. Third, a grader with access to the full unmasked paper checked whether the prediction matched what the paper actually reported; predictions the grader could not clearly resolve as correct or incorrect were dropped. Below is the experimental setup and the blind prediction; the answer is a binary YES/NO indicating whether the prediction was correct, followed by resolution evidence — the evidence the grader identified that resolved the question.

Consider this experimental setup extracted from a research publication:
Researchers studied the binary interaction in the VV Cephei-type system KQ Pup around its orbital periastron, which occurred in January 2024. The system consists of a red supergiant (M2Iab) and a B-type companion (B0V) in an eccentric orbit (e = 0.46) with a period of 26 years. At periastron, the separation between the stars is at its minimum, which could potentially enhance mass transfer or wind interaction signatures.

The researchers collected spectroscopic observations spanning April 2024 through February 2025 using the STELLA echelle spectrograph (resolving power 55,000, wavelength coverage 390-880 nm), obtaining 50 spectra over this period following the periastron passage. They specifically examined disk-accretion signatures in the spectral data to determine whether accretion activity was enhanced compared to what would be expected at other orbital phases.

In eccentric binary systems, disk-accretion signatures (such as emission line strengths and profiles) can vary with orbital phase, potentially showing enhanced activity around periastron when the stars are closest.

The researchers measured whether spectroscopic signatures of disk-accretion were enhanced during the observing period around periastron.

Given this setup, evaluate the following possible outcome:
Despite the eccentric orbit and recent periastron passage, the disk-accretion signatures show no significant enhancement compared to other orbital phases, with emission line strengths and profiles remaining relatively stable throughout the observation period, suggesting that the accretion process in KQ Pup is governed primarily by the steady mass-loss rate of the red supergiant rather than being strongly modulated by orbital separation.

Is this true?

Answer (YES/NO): NO